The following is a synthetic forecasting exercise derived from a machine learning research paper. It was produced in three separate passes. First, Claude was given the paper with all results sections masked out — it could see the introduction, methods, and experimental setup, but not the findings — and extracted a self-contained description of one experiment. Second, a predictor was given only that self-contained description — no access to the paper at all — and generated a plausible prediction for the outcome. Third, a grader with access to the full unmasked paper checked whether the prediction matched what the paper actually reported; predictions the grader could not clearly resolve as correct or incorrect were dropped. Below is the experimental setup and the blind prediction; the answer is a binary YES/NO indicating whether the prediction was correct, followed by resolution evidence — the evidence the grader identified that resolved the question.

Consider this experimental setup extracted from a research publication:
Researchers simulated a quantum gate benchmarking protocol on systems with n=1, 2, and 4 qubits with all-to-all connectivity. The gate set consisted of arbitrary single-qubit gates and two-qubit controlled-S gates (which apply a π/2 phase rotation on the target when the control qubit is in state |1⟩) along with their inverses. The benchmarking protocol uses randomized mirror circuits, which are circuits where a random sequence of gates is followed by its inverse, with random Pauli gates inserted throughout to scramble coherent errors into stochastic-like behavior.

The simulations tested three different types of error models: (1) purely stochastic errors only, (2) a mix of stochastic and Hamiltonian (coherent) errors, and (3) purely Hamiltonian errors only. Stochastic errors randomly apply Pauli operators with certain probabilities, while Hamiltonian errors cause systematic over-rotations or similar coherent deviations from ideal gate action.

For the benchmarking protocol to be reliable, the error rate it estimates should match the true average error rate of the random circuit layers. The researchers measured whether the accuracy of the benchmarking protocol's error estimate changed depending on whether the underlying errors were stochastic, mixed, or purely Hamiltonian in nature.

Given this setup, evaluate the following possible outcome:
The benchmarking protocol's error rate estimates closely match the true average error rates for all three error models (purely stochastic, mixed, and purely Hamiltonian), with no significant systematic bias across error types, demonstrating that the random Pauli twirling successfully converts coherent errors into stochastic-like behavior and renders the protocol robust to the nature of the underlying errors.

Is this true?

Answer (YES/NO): NO